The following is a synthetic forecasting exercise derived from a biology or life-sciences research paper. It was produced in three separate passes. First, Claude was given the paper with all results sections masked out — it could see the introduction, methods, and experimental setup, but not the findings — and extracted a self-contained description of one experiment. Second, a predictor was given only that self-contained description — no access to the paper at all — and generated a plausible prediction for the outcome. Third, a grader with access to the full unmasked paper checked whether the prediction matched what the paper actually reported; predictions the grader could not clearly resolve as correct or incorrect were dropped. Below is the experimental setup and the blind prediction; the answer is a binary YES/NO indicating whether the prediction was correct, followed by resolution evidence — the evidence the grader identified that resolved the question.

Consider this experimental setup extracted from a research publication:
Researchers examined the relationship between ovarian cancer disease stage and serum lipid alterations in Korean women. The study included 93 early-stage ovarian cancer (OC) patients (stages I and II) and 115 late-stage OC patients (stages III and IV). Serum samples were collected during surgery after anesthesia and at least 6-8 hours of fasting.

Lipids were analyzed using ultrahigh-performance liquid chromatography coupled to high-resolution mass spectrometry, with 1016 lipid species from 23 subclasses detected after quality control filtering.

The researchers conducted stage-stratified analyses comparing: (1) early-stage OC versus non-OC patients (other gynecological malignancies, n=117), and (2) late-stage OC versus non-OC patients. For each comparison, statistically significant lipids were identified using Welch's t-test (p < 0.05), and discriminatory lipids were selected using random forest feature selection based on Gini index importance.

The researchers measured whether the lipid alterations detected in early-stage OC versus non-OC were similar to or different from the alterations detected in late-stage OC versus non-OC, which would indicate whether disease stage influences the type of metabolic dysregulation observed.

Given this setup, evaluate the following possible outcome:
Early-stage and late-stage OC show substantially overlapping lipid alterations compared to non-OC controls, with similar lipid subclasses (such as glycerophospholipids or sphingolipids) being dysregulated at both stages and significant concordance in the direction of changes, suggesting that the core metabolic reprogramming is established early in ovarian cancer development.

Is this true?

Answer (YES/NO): YES